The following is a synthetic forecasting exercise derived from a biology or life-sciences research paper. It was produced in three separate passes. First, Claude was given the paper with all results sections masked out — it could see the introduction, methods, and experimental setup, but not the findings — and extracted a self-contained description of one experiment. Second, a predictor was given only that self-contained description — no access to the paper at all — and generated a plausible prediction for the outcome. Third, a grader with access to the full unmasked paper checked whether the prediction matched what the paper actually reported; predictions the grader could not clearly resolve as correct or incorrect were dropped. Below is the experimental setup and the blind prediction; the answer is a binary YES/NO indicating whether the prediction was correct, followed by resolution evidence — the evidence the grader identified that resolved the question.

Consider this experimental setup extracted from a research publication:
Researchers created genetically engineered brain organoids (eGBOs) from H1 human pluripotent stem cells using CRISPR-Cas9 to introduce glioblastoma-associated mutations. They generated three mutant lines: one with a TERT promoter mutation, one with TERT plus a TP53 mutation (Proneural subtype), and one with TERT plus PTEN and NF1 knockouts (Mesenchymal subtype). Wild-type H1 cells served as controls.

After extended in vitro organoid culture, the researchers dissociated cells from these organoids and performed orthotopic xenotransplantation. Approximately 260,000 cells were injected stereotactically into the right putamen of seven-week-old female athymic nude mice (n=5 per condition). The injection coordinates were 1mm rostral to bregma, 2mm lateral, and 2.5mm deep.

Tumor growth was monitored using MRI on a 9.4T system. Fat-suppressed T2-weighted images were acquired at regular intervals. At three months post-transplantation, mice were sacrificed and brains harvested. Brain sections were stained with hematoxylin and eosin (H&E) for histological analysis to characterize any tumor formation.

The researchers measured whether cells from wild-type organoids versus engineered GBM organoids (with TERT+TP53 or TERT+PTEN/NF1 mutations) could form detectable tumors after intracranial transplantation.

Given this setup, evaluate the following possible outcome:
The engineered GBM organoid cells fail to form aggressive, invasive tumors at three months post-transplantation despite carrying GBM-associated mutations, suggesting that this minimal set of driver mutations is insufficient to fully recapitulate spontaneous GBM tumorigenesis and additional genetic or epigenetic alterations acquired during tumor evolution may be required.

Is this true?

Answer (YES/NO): NO